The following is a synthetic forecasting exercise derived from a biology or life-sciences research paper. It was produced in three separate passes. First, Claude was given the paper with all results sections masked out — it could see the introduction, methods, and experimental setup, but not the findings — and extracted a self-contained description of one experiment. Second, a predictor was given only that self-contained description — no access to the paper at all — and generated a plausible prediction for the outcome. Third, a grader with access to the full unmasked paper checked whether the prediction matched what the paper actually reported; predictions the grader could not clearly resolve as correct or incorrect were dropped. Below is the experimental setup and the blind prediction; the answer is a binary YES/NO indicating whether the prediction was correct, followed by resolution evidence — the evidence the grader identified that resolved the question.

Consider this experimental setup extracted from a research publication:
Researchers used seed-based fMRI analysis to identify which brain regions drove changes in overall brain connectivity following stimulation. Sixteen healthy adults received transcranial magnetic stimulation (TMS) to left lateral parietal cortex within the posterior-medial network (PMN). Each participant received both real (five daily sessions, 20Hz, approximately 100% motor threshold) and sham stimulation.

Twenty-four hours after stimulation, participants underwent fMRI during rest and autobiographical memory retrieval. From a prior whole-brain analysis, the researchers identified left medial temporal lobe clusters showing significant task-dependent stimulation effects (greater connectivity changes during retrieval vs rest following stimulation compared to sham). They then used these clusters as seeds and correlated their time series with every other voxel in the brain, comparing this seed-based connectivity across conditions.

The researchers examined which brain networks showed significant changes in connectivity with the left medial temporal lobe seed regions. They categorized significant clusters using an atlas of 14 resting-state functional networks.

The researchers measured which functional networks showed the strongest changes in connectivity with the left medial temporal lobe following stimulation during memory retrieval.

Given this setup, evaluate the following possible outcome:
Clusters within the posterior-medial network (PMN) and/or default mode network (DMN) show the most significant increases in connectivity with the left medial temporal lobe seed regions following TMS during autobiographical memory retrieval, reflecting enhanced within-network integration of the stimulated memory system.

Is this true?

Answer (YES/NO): YES